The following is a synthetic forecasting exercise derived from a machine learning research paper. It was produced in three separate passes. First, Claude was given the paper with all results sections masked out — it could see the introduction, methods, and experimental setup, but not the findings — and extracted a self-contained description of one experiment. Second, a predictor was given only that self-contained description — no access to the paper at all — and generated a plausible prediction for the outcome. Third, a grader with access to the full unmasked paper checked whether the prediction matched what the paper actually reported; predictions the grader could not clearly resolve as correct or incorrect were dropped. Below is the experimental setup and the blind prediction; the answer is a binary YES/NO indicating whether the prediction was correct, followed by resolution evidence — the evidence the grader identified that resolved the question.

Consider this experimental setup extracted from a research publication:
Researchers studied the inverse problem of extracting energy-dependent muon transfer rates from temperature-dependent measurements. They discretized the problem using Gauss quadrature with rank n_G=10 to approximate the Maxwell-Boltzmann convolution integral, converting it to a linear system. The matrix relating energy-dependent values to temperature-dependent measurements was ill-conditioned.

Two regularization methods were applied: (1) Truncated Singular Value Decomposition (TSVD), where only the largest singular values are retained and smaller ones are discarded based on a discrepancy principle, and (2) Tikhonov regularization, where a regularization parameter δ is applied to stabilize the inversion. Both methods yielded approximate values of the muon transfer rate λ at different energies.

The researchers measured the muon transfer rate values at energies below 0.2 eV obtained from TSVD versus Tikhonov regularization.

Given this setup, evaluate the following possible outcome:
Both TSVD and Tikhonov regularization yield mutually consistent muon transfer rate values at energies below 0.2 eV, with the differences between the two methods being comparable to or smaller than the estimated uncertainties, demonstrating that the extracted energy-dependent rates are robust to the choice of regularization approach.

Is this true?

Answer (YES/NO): YES